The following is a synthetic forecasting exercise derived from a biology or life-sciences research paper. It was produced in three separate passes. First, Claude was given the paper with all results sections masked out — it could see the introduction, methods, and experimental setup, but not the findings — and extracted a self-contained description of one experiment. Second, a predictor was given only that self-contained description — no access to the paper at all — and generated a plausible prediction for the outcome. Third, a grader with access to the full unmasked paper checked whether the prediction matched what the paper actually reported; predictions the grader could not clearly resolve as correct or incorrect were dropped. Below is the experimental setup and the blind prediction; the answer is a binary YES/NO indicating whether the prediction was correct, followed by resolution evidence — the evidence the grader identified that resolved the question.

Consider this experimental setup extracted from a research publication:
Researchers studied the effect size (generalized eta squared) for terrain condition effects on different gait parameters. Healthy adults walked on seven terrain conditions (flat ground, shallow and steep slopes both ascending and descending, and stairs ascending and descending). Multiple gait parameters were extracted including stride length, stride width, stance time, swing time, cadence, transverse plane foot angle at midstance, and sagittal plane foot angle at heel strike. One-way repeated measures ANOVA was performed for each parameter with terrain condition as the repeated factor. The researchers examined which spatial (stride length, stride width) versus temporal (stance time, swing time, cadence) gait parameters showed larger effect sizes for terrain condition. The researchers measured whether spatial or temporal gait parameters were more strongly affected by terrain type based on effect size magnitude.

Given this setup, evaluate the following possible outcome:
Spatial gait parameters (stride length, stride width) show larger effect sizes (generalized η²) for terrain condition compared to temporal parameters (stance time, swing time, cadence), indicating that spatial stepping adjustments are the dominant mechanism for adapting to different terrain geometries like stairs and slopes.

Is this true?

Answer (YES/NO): NO